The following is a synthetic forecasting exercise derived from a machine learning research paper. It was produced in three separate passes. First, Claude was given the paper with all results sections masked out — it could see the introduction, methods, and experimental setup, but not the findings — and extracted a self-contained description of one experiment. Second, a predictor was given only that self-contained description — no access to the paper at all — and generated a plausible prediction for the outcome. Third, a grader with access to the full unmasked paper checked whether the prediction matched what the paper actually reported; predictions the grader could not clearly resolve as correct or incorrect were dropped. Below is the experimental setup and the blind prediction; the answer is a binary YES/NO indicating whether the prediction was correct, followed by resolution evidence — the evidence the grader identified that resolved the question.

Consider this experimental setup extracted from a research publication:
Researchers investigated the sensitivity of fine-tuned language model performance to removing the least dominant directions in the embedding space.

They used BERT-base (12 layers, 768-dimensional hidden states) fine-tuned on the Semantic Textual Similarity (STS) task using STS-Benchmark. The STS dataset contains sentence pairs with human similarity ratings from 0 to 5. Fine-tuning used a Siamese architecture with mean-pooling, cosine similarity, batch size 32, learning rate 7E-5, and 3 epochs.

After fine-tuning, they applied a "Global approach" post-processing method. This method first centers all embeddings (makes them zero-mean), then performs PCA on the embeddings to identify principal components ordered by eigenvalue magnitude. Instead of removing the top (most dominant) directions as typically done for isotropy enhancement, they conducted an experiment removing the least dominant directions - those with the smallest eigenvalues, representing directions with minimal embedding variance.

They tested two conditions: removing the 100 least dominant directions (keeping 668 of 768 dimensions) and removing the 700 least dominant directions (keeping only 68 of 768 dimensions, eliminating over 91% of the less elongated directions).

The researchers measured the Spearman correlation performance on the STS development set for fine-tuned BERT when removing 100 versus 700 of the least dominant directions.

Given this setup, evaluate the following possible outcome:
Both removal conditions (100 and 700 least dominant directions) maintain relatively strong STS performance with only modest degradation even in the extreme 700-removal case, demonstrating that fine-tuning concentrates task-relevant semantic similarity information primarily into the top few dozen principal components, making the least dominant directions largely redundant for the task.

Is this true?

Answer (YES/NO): YES